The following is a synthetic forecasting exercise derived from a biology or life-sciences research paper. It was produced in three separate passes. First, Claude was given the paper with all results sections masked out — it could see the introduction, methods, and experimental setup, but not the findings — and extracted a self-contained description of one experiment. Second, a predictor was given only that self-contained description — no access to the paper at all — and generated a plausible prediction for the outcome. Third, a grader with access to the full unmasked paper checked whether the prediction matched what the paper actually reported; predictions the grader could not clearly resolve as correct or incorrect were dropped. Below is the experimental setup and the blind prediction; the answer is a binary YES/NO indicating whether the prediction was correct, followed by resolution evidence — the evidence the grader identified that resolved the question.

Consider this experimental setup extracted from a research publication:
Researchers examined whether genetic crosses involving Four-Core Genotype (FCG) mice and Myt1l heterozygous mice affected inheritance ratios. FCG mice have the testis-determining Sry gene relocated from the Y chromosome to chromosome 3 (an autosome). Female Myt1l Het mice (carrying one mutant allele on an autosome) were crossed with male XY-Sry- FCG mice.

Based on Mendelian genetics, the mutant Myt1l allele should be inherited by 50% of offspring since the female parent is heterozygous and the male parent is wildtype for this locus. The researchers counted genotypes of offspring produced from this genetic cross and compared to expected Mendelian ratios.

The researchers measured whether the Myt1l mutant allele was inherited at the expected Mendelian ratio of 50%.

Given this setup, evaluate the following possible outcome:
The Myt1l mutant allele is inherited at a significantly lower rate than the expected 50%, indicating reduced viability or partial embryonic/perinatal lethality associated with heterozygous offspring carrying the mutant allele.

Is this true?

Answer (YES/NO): YES